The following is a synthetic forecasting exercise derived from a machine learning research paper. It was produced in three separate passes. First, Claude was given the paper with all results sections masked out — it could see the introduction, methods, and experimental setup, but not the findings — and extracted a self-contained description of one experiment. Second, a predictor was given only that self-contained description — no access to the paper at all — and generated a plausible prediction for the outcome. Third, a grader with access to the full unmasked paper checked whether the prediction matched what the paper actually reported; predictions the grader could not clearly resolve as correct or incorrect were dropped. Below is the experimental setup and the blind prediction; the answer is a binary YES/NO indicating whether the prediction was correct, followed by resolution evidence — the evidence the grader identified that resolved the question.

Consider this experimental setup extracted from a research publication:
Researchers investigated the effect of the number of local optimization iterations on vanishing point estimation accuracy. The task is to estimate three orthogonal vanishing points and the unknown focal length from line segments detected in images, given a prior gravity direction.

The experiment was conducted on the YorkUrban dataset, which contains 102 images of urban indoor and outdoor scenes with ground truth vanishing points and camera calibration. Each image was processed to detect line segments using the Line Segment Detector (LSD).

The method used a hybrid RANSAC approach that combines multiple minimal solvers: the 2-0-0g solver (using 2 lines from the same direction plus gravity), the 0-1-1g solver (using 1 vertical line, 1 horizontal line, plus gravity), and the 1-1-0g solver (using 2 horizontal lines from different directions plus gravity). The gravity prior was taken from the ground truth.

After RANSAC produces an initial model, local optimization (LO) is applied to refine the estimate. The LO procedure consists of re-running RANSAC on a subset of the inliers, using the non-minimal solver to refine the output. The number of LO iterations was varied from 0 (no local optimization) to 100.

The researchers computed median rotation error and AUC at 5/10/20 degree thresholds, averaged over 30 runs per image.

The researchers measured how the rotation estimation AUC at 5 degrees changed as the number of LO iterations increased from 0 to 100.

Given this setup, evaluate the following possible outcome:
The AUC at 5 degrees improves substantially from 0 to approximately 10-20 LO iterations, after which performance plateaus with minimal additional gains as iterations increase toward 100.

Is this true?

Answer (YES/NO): YES